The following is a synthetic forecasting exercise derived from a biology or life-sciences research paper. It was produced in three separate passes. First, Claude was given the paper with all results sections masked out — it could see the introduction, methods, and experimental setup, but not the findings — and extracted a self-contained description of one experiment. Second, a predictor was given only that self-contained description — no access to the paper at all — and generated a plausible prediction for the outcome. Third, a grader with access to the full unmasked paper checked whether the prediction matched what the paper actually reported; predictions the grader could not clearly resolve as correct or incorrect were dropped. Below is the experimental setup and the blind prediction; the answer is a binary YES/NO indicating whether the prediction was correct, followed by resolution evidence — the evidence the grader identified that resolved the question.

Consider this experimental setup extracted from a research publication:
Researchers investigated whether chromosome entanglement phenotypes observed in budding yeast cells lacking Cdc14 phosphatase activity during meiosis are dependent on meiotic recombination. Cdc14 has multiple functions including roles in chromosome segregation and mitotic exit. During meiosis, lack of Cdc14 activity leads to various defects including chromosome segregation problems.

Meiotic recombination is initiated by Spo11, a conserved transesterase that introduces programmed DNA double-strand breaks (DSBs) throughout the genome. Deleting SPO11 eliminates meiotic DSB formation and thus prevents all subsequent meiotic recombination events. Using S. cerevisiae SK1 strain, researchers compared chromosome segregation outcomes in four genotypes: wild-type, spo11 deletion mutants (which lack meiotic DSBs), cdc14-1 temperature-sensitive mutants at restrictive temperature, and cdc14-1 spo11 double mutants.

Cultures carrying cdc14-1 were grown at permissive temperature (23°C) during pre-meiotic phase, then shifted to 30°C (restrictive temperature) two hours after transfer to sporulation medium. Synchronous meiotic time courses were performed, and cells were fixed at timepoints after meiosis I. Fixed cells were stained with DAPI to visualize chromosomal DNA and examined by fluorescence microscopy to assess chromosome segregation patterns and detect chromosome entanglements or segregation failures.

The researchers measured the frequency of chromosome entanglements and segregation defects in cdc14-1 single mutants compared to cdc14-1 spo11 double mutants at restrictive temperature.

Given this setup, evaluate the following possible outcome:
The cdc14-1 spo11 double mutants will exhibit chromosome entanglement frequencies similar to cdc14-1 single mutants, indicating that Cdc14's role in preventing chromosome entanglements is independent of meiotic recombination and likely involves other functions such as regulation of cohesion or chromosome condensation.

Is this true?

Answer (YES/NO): NO